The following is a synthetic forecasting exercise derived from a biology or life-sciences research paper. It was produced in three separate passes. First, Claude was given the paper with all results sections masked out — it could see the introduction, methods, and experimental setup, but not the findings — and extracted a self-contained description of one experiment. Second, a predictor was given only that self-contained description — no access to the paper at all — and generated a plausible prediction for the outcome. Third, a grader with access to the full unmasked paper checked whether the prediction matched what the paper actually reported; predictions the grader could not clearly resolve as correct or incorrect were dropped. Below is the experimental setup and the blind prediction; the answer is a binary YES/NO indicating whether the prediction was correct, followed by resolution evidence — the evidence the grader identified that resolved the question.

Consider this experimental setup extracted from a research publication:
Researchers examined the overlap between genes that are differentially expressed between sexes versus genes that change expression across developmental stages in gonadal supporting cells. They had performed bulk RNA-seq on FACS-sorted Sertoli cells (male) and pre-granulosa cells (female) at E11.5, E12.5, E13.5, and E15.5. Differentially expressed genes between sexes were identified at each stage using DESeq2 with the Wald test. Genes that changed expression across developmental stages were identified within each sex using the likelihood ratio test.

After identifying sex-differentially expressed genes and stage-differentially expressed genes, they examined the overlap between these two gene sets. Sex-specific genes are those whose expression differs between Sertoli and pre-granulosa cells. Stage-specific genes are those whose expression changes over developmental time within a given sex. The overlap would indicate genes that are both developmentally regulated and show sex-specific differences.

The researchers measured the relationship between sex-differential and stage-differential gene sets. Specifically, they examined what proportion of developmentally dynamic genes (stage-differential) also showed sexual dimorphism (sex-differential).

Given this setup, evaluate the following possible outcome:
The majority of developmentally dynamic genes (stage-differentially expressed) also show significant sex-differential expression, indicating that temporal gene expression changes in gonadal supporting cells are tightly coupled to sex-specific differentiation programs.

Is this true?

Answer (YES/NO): NO